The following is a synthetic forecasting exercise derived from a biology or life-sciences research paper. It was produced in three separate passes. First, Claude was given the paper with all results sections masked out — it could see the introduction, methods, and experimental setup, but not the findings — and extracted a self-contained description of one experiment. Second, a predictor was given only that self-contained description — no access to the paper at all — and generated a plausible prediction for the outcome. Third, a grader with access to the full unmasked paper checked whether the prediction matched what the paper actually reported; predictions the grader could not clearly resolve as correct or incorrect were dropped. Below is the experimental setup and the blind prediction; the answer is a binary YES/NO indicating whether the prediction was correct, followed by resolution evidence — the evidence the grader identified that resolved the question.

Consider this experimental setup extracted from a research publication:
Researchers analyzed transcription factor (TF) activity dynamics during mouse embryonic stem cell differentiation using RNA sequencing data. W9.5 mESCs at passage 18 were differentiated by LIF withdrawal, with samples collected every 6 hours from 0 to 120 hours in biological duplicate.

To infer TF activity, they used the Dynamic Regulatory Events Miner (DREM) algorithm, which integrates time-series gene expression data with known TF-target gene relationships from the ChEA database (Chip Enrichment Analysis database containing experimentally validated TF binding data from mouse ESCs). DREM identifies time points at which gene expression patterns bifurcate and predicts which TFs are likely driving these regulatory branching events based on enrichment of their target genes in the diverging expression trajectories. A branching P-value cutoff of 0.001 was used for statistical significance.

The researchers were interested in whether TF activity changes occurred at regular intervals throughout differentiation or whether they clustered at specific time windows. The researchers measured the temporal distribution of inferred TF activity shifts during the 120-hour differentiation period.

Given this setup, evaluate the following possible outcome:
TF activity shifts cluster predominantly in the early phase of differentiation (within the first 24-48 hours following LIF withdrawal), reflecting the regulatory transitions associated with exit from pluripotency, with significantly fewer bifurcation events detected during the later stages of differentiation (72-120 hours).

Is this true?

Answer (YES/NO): YES